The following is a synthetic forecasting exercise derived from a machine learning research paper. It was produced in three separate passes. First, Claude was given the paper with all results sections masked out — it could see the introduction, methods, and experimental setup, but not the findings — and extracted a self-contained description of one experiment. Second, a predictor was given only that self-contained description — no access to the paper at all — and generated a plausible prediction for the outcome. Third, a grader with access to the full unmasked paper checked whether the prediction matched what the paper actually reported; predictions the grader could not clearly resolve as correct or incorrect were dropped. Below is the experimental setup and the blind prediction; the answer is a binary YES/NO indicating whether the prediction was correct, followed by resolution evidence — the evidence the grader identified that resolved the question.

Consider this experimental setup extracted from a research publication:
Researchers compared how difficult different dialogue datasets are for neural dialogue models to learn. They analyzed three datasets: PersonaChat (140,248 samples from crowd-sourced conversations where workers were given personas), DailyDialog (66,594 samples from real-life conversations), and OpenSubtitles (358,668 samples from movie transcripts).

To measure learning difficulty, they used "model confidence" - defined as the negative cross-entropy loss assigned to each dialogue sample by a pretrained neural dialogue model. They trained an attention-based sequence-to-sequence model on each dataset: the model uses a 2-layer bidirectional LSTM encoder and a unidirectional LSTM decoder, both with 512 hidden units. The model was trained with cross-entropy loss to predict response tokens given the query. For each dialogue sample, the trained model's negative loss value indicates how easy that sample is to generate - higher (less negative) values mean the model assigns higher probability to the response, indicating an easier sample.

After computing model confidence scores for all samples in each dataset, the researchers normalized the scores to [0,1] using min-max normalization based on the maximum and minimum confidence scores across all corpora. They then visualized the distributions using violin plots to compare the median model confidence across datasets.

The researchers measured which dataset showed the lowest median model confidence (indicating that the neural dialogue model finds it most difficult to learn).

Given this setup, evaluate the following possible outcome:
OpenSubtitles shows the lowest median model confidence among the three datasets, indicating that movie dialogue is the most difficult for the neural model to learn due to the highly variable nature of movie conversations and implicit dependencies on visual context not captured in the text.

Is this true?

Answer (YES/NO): NO